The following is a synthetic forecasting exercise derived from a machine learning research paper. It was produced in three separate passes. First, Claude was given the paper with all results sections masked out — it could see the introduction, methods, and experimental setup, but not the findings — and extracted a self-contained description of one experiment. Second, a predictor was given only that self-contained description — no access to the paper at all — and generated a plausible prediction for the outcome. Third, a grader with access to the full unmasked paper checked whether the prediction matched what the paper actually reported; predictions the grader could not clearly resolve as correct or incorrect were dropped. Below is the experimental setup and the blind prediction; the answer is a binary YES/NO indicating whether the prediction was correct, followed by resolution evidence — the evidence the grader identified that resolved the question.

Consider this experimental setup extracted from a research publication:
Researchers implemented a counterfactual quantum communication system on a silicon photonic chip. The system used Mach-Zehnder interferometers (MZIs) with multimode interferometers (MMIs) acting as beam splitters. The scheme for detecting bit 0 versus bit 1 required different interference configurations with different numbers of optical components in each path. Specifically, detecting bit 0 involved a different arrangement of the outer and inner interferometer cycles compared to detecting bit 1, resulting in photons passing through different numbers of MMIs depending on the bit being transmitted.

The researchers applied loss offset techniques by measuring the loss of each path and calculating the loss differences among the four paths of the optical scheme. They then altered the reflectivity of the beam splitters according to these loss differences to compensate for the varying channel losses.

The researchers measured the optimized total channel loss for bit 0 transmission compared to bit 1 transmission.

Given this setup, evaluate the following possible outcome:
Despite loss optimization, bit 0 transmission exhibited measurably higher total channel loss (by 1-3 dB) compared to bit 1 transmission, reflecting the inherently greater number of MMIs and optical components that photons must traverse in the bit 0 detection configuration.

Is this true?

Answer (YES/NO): NO